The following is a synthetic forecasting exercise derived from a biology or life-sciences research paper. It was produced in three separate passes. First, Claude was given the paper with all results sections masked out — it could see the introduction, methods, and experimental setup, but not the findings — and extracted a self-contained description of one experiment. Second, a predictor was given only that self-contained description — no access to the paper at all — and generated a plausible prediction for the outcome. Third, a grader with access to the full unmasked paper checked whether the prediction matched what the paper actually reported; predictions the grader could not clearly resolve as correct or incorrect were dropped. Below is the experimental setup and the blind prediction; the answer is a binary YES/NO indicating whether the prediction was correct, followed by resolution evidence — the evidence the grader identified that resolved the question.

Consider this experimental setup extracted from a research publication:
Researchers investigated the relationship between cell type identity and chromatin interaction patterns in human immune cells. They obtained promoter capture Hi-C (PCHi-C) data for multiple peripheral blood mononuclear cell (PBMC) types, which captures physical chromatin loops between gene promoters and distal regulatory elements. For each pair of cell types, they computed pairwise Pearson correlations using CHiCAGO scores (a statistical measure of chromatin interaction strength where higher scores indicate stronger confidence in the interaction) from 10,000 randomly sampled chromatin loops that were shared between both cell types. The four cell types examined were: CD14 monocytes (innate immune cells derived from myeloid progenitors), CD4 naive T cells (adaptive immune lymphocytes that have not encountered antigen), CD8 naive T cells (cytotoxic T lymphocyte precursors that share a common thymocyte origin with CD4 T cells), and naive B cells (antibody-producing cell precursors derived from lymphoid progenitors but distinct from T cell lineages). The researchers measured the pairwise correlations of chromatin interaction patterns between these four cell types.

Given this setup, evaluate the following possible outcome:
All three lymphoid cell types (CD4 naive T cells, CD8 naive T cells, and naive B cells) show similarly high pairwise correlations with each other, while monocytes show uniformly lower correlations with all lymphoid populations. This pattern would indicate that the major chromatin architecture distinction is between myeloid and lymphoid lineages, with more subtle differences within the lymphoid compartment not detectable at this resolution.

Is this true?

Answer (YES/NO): NO